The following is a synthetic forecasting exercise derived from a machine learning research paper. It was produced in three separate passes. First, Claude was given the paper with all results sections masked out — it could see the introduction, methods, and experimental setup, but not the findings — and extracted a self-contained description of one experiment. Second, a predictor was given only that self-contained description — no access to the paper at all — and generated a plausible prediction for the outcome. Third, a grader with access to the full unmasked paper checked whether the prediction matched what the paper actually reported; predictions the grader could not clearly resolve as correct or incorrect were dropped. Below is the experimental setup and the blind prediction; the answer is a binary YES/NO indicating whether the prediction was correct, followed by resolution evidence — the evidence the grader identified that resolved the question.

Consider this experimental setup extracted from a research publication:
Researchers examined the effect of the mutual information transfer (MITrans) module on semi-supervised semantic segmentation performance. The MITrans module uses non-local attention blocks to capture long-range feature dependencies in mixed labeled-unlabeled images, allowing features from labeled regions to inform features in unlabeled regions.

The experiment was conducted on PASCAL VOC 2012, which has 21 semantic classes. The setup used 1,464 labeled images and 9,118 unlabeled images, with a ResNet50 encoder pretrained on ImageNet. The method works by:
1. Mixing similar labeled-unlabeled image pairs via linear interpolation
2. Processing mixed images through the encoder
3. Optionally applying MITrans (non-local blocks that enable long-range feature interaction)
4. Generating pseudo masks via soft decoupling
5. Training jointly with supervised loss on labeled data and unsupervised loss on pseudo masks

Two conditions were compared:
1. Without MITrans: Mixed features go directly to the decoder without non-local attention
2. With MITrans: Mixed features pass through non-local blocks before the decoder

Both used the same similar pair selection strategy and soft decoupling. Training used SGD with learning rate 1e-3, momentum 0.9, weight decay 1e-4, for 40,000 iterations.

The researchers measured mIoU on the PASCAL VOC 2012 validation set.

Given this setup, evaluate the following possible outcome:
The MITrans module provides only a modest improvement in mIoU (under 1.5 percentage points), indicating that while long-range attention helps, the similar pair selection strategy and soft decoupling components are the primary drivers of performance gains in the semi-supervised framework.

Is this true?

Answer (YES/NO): YES